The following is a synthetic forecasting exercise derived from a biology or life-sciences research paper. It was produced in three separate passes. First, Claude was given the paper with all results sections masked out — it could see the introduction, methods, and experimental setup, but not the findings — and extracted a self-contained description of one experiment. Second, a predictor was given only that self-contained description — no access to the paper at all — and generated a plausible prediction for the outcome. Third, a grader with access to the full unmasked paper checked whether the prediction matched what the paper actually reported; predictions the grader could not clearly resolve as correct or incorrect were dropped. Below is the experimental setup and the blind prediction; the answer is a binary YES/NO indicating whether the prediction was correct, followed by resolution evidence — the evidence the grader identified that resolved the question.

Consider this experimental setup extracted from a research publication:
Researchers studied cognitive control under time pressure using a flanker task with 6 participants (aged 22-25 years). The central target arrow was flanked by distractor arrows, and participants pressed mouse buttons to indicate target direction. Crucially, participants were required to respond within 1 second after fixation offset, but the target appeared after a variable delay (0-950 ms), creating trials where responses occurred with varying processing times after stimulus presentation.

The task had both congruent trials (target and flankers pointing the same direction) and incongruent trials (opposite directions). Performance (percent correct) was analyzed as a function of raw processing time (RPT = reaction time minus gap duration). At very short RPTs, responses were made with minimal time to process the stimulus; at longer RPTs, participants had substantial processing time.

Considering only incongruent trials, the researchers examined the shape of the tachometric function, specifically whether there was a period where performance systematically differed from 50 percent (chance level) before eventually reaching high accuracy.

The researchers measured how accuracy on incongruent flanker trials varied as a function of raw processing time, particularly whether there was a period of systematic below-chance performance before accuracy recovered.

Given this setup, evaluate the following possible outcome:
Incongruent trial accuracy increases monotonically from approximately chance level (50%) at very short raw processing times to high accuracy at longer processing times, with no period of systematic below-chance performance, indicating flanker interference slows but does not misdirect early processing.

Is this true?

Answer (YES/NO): NO